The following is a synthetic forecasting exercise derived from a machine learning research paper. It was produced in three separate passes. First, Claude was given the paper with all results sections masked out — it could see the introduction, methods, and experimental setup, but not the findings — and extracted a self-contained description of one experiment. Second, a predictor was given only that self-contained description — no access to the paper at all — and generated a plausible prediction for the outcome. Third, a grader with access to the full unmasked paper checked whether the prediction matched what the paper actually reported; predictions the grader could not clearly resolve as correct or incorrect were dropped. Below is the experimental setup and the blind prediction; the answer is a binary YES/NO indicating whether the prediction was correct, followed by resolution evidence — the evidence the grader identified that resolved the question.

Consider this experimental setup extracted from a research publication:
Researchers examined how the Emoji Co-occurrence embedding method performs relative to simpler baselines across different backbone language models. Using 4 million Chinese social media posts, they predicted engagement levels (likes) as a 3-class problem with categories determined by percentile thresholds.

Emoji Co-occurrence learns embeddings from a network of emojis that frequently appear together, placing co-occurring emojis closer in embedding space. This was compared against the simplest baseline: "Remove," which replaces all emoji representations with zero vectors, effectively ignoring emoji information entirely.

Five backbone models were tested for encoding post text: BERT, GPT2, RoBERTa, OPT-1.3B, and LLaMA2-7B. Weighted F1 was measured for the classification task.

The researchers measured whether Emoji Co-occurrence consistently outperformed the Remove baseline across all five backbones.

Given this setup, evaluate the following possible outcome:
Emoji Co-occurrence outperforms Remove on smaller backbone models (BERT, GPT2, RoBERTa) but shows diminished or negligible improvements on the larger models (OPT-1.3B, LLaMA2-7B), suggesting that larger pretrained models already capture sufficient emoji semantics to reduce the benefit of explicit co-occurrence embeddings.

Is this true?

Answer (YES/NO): NO